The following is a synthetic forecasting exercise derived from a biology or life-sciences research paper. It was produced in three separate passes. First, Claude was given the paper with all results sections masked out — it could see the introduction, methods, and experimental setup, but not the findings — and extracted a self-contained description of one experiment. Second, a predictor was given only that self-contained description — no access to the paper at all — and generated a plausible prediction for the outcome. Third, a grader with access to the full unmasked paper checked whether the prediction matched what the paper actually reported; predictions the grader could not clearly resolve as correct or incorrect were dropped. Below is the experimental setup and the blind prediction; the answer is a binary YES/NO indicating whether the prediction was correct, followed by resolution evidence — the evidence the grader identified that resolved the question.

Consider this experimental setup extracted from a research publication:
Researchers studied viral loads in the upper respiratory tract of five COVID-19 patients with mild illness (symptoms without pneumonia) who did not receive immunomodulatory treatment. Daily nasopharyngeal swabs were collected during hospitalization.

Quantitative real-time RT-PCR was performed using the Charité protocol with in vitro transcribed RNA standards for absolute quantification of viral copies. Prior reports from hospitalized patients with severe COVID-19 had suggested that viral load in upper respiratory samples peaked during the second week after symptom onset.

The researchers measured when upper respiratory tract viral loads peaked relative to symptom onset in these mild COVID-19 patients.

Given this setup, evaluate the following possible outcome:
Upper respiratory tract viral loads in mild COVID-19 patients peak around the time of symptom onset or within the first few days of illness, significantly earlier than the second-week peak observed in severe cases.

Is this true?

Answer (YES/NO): YES